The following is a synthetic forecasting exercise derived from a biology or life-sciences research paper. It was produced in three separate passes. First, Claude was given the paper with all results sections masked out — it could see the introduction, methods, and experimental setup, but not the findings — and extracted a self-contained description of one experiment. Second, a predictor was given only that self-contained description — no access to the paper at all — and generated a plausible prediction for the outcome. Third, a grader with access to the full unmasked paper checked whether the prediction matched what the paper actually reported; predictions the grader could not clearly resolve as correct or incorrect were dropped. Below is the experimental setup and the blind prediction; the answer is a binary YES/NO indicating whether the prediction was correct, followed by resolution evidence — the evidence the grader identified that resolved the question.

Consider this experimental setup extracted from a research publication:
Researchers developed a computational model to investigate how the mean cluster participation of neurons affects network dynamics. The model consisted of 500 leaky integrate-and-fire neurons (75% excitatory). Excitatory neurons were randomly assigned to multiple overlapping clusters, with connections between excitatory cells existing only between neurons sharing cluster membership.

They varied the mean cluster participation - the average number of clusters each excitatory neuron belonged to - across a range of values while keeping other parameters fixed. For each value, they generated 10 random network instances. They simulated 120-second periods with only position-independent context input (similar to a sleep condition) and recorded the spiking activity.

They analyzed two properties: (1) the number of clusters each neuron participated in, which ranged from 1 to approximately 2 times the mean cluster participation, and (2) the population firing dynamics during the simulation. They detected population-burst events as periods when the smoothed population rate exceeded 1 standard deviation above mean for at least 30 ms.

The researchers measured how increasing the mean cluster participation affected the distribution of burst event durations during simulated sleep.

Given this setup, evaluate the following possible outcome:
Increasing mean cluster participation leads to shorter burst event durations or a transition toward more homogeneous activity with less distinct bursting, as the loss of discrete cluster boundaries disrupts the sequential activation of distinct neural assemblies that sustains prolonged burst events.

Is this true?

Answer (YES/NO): YES